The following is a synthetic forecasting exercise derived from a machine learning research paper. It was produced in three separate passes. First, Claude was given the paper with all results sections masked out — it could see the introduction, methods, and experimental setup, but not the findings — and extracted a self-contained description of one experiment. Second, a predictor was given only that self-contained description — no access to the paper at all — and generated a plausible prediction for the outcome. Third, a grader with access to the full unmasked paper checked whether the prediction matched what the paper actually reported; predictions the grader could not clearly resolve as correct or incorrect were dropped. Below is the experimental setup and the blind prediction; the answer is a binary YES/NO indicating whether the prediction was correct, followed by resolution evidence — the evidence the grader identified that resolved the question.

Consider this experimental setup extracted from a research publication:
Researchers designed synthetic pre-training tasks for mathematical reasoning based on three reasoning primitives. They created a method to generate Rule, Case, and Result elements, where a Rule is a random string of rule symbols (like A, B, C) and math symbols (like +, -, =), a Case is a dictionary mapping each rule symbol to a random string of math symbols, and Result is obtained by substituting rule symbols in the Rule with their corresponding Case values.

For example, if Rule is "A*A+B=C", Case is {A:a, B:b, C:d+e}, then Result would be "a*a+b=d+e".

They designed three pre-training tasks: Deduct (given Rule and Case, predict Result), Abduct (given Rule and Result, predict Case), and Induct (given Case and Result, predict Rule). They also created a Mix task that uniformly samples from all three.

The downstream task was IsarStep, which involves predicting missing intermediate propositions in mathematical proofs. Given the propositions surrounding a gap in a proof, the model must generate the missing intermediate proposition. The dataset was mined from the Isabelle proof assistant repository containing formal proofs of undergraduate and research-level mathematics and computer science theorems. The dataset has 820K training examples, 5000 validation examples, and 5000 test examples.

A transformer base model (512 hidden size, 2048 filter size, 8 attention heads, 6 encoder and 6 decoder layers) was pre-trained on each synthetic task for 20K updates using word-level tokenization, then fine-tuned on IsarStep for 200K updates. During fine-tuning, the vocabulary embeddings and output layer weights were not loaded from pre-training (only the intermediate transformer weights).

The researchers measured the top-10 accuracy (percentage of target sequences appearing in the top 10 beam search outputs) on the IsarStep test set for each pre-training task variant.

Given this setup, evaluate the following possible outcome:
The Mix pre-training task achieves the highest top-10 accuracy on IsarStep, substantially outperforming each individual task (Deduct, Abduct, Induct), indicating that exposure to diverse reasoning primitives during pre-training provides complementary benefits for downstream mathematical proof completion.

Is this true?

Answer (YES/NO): NO